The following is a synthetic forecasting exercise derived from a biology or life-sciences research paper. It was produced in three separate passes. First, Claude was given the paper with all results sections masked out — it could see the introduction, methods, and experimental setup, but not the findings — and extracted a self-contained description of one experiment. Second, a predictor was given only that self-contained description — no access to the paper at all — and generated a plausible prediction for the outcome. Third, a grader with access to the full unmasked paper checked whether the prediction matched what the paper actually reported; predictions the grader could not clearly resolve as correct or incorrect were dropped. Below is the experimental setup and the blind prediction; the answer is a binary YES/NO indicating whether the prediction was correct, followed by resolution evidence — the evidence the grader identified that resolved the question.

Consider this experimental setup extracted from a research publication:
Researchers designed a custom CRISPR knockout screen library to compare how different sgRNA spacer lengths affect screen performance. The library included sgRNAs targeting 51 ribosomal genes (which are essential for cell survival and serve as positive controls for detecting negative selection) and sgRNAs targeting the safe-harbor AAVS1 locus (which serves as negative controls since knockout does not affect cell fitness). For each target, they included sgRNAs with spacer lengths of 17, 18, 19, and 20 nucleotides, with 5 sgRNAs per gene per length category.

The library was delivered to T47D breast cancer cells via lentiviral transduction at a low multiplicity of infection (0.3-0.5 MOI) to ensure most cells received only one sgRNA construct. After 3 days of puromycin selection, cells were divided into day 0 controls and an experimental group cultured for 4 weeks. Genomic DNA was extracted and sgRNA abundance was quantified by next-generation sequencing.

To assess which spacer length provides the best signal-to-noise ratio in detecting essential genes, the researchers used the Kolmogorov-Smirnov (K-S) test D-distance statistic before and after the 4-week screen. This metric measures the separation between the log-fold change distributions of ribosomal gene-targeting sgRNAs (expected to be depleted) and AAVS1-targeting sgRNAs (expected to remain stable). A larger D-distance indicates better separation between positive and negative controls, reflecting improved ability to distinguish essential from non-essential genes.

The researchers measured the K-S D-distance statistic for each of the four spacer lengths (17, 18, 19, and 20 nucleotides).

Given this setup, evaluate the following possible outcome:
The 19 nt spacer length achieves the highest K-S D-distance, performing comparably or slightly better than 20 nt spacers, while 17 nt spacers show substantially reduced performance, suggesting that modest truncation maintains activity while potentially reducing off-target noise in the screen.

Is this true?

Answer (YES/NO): YES